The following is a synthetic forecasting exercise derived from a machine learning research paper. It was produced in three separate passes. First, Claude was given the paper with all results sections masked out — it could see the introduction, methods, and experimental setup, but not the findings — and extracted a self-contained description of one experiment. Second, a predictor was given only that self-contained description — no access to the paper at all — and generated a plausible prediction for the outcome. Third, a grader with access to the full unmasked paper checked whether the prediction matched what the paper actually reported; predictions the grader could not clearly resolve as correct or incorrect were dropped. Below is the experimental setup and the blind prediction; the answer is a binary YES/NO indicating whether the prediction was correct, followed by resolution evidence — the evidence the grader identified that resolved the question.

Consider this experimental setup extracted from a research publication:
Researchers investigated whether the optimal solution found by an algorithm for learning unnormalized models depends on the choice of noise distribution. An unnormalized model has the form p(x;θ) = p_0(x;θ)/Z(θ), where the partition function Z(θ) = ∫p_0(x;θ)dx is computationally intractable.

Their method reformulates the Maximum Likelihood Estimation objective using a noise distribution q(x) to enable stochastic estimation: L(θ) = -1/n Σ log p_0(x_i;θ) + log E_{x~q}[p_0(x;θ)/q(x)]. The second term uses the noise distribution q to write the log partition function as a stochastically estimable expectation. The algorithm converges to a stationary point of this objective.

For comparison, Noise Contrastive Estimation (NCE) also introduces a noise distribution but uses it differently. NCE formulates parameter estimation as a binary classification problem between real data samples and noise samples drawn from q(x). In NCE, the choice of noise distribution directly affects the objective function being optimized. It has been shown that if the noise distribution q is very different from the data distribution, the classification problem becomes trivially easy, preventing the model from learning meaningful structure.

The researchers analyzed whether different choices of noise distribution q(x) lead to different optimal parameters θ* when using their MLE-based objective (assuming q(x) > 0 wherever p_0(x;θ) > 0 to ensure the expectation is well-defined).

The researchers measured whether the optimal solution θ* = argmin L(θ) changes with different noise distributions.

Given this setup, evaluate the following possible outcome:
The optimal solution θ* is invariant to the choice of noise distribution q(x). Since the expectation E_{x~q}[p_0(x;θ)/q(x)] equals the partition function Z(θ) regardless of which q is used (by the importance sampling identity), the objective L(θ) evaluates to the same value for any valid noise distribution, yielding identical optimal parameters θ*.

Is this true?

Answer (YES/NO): YES